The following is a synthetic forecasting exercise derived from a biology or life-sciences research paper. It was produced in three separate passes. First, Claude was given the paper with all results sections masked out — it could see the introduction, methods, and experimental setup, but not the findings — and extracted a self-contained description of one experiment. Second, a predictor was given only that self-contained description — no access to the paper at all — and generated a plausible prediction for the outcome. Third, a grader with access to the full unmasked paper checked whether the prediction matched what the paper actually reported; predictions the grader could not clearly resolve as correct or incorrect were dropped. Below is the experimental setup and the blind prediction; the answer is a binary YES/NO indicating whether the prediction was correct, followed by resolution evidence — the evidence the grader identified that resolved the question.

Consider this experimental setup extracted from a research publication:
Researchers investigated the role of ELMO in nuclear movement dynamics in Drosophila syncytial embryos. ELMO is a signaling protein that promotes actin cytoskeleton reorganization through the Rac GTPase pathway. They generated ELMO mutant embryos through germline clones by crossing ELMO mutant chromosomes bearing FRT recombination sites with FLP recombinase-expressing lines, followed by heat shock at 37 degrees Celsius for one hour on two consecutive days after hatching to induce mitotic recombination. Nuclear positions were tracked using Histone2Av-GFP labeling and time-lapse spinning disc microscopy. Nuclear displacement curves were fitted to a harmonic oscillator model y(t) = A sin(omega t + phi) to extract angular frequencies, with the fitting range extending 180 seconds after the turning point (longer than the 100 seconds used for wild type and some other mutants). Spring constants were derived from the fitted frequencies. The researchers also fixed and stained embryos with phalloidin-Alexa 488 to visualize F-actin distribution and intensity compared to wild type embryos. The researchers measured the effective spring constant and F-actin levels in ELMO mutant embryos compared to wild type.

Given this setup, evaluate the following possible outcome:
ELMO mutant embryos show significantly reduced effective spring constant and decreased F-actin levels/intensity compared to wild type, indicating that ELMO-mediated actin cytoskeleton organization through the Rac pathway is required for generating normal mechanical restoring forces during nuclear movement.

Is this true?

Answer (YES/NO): NO